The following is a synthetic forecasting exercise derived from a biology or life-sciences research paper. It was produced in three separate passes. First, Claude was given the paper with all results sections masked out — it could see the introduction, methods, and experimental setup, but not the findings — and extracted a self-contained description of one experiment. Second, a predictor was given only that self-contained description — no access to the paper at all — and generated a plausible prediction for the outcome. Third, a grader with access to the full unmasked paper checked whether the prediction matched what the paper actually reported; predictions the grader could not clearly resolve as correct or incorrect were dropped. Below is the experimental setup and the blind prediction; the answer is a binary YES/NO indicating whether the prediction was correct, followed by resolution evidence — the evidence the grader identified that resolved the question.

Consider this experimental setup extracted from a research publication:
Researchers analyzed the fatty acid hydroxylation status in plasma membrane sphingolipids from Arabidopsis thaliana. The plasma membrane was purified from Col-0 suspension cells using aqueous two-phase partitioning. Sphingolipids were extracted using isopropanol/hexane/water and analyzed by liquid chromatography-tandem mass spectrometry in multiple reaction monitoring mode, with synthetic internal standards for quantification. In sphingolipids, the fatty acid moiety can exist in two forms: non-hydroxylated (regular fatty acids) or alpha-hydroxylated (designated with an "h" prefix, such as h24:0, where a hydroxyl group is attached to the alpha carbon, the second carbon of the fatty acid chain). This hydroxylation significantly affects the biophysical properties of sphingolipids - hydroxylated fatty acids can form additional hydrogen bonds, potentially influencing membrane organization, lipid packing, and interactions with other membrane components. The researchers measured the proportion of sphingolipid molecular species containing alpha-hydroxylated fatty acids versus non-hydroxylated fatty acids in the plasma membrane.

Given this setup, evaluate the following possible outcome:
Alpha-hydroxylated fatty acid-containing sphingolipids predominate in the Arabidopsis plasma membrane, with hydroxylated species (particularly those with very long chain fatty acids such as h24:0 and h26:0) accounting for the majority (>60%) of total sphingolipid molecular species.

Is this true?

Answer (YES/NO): NO